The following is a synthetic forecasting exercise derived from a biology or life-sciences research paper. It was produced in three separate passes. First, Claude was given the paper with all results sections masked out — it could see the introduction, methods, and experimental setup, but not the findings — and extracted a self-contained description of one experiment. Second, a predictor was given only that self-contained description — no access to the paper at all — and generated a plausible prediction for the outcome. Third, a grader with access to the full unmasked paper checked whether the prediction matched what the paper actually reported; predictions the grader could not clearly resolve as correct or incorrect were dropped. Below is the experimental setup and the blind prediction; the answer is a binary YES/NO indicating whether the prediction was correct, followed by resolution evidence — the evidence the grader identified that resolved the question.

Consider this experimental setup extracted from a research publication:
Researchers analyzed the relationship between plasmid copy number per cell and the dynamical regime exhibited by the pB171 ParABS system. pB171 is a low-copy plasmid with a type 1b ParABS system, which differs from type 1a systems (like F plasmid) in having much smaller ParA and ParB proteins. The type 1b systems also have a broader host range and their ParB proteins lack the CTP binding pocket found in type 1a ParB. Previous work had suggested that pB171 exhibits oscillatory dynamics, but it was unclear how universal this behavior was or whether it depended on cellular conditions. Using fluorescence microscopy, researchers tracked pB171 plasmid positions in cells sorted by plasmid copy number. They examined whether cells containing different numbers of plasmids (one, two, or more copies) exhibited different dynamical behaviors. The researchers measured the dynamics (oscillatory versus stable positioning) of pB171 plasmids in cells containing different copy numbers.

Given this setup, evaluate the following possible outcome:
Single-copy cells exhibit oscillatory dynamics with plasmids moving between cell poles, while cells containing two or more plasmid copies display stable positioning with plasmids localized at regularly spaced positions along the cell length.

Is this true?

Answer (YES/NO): YES